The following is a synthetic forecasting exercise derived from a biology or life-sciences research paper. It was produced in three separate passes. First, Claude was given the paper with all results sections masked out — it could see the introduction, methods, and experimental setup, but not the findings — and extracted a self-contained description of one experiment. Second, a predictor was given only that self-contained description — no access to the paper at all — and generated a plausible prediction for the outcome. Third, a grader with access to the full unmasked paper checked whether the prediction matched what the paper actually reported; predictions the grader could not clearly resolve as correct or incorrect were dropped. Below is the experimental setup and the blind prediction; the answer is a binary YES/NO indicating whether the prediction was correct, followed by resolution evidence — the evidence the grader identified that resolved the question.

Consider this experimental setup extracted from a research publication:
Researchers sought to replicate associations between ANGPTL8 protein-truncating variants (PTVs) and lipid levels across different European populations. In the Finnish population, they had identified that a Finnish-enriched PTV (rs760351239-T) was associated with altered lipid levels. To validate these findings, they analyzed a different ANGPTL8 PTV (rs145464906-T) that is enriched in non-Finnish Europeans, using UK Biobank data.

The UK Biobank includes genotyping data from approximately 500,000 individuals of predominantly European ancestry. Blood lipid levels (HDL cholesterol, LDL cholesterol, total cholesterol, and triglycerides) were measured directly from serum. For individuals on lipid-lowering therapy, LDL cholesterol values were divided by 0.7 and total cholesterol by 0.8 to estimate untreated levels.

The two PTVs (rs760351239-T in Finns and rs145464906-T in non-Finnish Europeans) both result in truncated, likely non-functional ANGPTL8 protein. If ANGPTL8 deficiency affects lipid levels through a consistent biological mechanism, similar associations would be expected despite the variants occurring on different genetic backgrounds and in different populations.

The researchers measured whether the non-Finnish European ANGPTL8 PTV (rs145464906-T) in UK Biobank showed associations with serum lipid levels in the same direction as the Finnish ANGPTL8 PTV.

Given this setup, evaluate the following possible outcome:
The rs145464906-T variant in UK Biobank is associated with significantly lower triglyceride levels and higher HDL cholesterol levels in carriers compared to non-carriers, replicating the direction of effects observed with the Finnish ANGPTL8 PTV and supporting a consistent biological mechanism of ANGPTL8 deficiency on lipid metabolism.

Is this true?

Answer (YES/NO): YES